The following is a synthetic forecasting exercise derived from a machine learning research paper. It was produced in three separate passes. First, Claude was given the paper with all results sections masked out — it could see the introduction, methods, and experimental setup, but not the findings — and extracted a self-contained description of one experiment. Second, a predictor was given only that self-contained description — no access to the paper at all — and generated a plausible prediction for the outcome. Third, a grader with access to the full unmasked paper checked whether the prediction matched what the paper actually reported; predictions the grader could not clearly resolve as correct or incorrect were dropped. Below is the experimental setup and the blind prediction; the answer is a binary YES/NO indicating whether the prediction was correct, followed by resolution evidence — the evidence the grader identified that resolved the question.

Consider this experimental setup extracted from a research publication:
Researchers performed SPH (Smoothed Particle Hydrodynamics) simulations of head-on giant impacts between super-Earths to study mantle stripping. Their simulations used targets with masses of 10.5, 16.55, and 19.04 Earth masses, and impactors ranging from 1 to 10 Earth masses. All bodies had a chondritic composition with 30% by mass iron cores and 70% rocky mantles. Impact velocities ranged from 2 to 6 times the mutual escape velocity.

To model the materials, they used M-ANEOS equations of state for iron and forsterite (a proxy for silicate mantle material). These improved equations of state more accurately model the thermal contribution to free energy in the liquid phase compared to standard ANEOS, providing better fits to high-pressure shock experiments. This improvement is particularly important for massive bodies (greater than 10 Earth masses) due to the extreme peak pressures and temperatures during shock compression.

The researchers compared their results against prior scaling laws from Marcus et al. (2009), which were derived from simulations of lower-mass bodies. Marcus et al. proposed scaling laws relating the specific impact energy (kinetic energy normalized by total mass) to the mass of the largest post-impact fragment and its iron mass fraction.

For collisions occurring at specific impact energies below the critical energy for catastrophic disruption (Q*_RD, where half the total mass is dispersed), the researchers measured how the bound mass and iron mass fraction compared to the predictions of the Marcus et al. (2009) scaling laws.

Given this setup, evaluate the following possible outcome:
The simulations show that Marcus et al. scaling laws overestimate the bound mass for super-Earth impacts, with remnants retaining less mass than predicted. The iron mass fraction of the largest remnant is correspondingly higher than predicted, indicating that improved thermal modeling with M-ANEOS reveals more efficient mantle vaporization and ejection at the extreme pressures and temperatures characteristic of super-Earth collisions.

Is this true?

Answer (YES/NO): NO